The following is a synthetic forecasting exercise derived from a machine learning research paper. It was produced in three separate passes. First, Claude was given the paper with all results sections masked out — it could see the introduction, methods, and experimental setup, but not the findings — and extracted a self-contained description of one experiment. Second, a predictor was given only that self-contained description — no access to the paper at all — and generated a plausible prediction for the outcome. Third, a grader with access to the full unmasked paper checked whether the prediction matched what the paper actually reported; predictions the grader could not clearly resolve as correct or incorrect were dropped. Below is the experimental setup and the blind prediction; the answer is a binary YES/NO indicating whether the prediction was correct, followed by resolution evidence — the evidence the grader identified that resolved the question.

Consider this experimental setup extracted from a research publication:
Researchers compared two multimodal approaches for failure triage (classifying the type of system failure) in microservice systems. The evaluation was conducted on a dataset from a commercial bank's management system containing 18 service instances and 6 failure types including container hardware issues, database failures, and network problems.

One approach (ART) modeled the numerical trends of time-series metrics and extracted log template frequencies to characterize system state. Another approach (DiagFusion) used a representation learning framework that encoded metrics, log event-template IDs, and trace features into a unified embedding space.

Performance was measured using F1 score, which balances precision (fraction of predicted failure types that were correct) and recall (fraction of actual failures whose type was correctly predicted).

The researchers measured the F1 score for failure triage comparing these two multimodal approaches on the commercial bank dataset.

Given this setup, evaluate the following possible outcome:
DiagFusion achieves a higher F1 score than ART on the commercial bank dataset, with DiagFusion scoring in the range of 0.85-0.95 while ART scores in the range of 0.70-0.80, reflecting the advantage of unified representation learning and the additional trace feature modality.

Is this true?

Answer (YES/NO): NO